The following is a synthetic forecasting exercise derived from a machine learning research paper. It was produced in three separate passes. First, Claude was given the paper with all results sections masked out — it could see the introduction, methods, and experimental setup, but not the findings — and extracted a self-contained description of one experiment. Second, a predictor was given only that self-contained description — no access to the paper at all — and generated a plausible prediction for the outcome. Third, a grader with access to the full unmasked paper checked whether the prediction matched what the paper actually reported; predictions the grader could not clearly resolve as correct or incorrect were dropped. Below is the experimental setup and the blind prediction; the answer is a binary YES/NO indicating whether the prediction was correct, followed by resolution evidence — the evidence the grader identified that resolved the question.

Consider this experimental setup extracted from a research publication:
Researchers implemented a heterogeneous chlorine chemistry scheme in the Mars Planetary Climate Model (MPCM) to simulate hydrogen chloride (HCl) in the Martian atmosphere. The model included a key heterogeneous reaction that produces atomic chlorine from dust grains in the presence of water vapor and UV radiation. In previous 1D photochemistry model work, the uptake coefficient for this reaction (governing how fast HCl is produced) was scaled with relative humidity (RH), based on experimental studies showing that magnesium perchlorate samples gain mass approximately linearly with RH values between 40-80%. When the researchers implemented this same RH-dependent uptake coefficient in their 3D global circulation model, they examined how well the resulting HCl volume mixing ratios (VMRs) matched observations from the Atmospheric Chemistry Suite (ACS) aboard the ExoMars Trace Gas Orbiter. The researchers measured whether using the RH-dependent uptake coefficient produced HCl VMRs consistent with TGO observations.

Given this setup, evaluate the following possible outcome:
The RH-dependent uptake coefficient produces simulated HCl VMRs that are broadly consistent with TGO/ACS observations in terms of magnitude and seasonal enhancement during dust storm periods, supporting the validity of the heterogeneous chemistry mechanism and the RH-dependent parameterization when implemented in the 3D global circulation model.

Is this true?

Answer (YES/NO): NO